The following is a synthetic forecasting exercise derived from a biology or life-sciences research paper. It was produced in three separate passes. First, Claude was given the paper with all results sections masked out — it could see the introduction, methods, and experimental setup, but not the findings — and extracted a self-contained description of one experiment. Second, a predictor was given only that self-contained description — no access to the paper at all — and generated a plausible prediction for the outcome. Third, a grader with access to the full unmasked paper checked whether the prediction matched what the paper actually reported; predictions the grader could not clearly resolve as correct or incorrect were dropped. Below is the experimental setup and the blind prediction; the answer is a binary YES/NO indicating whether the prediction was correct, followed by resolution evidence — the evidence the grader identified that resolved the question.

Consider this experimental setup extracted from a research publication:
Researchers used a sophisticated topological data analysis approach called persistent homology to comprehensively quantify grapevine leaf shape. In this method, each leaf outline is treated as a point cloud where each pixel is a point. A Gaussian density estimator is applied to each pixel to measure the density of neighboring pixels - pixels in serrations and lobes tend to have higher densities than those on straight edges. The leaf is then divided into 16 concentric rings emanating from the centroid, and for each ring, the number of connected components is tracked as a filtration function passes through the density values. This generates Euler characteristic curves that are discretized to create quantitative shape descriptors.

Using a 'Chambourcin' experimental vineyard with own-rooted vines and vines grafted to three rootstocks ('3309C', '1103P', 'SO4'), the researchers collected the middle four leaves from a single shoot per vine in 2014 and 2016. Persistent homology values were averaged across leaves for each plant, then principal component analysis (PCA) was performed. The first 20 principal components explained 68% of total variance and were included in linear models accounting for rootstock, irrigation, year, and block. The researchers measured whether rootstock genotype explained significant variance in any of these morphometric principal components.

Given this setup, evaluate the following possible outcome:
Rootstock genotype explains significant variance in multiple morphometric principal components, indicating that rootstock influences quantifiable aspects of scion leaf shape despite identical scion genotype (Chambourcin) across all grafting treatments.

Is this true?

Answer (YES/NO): YES